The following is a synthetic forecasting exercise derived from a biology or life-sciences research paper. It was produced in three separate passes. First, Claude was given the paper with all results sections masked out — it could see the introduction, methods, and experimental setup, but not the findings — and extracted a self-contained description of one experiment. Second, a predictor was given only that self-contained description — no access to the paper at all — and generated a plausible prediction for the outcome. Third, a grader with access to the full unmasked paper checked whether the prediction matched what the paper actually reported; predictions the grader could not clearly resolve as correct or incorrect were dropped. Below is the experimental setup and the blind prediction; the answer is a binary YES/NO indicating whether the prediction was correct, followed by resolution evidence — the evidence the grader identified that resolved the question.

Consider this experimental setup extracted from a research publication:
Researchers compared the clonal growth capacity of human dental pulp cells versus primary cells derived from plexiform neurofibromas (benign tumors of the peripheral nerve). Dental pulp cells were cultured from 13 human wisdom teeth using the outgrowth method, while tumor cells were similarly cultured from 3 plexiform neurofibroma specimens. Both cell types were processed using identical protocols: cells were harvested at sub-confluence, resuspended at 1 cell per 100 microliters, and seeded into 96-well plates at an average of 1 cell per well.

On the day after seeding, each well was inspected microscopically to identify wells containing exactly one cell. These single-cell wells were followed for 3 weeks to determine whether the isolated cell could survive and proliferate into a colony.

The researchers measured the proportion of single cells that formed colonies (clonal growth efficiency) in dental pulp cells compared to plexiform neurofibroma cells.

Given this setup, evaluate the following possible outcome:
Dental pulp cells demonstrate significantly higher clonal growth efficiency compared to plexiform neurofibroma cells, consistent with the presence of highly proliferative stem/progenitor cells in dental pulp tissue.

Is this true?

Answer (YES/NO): YES